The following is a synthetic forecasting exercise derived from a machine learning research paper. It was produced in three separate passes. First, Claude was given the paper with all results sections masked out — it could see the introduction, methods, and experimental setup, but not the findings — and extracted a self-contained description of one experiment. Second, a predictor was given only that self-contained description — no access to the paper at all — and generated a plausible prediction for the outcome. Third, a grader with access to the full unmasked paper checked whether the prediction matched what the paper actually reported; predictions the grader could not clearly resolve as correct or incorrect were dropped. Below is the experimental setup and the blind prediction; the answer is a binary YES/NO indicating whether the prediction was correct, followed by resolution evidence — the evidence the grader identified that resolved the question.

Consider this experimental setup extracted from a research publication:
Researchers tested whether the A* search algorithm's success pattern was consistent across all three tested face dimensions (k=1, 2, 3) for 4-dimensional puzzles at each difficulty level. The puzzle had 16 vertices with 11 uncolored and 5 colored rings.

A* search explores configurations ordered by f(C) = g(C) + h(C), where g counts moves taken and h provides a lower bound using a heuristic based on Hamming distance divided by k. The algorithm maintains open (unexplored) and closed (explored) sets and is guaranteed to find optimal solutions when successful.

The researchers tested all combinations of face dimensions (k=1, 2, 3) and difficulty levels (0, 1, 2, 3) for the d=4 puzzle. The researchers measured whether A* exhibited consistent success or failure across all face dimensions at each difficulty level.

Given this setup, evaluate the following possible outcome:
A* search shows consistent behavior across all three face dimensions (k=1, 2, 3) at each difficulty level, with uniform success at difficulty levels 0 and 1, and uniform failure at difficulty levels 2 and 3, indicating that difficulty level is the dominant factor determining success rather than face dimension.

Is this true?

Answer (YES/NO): NO